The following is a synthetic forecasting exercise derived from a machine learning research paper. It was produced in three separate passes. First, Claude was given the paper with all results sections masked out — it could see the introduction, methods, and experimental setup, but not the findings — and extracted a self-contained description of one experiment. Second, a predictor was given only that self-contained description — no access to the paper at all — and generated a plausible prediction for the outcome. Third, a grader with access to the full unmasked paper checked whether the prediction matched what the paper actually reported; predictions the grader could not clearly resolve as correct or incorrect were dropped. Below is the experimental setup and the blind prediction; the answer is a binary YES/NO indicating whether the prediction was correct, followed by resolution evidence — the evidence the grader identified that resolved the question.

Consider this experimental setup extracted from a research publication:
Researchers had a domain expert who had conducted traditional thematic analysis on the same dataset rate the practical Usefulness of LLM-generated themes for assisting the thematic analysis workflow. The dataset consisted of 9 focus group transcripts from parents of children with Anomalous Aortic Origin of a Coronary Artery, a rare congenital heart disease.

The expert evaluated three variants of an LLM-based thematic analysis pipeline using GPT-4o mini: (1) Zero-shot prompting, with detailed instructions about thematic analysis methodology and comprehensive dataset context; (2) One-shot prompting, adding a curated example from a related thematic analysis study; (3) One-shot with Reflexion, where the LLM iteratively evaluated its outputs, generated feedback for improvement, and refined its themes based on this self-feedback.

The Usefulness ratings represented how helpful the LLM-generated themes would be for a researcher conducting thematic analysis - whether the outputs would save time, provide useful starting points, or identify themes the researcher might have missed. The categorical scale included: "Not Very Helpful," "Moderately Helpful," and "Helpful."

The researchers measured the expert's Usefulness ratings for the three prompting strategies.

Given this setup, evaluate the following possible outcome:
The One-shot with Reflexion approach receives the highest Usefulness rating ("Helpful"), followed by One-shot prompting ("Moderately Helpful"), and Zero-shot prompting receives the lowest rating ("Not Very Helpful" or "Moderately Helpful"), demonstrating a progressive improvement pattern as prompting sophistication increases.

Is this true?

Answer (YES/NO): NO